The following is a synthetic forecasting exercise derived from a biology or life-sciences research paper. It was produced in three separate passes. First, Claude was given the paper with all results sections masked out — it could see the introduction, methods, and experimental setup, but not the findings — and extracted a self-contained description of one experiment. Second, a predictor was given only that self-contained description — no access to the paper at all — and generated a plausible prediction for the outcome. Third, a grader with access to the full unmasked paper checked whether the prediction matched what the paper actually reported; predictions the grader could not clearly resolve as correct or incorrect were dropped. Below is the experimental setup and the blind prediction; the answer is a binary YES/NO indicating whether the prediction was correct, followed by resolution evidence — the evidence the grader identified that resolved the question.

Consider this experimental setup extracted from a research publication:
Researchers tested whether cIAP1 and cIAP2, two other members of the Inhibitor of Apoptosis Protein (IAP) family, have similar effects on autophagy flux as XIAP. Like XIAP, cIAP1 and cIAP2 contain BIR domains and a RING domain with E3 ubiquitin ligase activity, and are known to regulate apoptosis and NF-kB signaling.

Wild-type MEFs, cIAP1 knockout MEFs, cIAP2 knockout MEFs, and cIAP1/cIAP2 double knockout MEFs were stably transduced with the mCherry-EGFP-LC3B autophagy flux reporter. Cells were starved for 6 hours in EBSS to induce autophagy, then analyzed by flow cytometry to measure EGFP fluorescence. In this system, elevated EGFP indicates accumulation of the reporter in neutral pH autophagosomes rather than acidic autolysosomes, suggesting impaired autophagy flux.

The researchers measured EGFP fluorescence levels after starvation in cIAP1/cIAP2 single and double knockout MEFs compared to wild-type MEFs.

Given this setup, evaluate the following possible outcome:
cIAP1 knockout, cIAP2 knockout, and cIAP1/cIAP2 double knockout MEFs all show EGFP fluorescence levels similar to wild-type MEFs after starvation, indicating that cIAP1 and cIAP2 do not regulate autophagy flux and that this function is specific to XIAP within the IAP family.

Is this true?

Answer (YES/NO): NO